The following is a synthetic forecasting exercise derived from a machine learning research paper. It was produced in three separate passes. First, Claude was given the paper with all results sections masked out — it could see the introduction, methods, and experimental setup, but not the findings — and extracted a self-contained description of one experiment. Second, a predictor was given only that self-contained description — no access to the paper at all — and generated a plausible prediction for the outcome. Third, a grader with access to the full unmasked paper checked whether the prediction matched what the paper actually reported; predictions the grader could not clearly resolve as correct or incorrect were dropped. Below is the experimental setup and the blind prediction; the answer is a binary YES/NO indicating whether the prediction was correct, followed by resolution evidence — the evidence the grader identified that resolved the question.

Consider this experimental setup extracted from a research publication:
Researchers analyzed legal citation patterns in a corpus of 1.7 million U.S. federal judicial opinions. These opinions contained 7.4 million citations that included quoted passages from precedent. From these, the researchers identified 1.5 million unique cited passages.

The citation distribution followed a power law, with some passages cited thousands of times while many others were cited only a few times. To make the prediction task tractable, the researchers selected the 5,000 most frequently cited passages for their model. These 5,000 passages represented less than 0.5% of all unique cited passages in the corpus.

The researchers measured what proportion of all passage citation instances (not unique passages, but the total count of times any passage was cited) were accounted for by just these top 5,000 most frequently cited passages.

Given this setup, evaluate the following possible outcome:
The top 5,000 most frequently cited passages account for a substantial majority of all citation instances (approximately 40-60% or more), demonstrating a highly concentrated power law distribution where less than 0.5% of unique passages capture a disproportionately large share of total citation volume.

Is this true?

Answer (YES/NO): NO